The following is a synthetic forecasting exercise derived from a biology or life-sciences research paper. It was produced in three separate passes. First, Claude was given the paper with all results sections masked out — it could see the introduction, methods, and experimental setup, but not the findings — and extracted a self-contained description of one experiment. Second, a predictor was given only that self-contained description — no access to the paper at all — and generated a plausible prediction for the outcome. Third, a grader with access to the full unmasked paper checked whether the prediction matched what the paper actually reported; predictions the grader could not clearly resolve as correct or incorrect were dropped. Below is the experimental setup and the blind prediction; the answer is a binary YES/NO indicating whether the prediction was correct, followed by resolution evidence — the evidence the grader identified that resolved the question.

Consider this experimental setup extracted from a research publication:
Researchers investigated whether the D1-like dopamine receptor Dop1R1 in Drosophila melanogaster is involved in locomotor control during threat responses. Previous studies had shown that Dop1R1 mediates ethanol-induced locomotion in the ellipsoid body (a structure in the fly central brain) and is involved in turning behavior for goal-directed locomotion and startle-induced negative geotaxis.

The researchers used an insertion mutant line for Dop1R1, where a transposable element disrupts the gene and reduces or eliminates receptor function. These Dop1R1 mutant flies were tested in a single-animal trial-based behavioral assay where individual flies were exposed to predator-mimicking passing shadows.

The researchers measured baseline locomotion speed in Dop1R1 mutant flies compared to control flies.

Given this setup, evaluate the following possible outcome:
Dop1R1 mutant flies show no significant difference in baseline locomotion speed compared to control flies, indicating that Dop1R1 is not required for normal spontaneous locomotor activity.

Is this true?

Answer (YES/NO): NO